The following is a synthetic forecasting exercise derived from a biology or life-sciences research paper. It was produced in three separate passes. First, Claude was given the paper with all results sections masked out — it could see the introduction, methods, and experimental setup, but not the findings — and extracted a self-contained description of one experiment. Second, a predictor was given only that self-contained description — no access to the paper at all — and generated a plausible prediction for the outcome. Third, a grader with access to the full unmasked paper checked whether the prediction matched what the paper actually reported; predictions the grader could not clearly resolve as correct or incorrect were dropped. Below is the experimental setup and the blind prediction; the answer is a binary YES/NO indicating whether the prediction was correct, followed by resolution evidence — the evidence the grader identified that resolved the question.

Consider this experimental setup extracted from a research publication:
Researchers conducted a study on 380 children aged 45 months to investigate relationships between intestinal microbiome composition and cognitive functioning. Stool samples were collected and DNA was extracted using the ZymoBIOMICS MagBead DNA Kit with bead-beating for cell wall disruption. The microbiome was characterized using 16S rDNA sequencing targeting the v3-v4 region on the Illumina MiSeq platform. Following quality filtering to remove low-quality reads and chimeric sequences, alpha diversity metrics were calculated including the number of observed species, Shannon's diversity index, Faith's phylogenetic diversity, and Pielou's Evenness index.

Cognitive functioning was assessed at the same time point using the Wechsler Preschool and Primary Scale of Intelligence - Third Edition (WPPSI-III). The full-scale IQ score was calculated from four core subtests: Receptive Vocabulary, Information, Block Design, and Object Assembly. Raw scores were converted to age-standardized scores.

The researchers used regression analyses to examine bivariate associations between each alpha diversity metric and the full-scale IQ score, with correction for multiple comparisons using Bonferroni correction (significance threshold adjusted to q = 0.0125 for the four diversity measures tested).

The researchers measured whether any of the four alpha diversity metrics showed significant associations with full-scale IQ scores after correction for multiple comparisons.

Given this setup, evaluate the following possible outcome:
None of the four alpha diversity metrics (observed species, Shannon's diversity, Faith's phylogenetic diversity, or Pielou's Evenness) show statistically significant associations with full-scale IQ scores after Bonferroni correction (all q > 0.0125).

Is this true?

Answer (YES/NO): NO